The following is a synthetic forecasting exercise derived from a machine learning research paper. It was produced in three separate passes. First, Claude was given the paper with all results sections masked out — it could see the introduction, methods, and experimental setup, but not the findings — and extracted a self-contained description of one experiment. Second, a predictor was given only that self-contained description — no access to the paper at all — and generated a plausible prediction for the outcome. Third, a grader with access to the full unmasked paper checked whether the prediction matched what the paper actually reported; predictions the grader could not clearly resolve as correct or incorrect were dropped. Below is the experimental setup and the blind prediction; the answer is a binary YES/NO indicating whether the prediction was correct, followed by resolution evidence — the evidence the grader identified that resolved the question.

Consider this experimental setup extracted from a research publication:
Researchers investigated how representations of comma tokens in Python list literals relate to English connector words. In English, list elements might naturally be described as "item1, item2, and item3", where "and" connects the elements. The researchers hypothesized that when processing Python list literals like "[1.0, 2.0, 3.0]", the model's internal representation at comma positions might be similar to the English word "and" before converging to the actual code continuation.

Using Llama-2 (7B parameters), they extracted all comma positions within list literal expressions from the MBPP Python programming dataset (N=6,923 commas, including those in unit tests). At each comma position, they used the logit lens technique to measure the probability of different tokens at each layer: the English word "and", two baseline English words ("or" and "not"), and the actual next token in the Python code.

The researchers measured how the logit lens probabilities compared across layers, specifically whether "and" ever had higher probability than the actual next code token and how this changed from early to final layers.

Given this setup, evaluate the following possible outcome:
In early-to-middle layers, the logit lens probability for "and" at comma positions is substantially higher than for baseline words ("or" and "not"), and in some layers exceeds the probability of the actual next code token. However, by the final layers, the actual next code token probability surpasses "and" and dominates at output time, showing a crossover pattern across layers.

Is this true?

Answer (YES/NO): YES